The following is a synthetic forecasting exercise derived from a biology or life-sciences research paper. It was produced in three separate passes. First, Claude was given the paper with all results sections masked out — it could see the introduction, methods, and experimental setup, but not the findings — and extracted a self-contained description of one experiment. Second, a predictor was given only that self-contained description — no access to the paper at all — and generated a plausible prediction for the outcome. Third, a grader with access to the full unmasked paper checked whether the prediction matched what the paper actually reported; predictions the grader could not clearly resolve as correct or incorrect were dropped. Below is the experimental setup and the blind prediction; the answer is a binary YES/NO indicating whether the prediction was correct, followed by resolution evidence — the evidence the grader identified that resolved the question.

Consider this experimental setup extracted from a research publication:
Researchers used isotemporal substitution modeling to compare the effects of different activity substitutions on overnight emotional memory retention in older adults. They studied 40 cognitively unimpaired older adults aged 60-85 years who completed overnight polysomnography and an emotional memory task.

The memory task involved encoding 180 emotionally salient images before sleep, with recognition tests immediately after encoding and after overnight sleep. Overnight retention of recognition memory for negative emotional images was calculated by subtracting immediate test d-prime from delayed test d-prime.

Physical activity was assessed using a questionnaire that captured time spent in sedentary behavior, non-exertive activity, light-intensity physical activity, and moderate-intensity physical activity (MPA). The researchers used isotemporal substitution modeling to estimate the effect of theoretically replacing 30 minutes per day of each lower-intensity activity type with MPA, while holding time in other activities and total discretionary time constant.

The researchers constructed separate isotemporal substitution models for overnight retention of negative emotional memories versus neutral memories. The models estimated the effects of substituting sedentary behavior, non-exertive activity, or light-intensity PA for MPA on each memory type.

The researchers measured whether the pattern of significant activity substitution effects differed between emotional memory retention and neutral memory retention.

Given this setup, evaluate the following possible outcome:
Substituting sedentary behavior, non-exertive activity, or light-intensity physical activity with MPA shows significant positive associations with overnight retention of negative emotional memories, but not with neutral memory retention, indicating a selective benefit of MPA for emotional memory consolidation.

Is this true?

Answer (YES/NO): NO